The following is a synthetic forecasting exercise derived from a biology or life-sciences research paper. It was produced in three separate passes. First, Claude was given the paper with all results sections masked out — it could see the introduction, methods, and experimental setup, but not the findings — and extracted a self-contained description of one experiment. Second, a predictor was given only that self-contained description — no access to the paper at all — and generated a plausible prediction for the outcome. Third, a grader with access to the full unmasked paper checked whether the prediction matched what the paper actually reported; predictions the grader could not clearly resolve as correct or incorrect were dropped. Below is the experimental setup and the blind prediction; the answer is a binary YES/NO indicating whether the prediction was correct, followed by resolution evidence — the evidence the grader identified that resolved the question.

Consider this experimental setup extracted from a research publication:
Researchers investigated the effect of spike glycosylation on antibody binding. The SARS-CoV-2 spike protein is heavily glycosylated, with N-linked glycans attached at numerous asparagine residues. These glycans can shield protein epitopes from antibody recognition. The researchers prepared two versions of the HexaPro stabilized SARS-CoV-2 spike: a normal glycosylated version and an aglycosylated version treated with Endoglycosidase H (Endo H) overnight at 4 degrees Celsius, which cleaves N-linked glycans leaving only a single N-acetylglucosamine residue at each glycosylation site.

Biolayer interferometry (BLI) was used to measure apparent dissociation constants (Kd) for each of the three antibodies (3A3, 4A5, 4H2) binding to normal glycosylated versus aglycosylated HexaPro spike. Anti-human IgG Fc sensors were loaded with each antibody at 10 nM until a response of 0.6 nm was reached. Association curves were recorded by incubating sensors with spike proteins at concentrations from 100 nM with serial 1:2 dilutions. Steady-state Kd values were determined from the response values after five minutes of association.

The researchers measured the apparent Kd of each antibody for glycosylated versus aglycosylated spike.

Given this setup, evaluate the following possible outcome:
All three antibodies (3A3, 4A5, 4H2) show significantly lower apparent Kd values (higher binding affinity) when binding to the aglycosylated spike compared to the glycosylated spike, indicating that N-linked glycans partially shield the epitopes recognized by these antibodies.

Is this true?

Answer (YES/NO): NO